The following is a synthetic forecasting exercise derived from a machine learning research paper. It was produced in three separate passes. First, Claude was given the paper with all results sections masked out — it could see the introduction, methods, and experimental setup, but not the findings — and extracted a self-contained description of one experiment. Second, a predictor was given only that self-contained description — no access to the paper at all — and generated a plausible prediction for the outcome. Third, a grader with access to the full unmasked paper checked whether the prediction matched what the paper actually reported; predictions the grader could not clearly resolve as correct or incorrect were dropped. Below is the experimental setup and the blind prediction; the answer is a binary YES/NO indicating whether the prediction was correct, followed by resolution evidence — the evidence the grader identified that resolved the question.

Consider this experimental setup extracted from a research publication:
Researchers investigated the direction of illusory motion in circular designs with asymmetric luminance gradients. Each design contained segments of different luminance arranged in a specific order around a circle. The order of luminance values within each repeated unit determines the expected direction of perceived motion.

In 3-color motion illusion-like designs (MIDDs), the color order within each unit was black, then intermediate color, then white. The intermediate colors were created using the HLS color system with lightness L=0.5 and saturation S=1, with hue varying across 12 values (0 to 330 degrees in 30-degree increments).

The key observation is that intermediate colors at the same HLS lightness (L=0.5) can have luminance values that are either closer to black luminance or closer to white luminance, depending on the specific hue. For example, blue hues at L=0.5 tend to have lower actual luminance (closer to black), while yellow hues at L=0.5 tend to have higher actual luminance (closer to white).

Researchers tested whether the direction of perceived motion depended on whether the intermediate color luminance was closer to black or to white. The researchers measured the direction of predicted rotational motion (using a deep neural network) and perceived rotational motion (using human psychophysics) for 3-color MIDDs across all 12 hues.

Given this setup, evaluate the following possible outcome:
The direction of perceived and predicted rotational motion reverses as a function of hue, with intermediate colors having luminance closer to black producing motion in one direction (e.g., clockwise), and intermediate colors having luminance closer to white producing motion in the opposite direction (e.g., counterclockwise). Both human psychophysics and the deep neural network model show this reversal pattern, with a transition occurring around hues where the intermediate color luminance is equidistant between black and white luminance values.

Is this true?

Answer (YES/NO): YES